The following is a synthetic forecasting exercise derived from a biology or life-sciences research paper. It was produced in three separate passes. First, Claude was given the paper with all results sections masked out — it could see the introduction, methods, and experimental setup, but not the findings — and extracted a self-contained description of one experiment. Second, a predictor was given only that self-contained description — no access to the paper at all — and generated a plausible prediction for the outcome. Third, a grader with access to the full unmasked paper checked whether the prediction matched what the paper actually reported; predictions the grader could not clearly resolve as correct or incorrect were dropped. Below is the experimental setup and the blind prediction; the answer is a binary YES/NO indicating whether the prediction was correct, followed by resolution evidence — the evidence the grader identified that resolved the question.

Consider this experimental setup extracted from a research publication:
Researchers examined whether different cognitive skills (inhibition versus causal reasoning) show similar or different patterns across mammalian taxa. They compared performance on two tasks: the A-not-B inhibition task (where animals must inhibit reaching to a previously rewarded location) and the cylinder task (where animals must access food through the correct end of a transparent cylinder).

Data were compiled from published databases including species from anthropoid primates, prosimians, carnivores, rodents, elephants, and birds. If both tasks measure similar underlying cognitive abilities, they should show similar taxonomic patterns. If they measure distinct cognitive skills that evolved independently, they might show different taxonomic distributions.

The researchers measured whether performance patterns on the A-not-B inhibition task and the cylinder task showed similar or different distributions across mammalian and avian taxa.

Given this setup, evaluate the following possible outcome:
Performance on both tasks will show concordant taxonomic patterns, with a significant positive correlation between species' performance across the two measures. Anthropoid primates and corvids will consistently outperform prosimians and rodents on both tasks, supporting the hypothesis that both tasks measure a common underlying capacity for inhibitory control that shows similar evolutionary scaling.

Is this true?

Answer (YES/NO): NO